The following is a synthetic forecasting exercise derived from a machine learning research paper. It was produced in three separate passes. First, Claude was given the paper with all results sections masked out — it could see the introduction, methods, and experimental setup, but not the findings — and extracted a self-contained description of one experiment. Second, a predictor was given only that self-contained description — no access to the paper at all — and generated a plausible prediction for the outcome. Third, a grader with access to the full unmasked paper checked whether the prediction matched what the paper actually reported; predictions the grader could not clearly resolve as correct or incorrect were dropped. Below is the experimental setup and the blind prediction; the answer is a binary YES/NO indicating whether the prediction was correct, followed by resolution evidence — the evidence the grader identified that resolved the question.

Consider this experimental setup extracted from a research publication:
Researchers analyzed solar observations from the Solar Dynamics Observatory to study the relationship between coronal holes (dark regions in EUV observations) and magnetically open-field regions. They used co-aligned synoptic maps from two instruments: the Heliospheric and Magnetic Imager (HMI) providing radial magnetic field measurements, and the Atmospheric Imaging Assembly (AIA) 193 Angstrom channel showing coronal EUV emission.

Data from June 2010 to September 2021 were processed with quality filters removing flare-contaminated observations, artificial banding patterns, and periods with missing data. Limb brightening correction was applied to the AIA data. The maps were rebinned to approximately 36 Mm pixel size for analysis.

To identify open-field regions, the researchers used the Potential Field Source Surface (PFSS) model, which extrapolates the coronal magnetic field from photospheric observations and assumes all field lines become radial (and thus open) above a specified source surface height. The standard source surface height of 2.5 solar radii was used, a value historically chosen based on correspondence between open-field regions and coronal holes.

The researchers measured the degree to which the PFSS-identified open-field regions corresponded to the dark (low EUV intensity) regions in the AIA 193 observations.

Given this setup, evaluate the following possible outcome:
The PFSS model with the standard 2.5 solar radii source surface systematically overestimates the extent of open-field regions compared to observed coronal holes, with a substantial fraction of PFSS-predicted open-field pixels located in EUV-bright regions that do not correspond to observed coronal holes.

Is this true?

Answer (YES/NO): NO